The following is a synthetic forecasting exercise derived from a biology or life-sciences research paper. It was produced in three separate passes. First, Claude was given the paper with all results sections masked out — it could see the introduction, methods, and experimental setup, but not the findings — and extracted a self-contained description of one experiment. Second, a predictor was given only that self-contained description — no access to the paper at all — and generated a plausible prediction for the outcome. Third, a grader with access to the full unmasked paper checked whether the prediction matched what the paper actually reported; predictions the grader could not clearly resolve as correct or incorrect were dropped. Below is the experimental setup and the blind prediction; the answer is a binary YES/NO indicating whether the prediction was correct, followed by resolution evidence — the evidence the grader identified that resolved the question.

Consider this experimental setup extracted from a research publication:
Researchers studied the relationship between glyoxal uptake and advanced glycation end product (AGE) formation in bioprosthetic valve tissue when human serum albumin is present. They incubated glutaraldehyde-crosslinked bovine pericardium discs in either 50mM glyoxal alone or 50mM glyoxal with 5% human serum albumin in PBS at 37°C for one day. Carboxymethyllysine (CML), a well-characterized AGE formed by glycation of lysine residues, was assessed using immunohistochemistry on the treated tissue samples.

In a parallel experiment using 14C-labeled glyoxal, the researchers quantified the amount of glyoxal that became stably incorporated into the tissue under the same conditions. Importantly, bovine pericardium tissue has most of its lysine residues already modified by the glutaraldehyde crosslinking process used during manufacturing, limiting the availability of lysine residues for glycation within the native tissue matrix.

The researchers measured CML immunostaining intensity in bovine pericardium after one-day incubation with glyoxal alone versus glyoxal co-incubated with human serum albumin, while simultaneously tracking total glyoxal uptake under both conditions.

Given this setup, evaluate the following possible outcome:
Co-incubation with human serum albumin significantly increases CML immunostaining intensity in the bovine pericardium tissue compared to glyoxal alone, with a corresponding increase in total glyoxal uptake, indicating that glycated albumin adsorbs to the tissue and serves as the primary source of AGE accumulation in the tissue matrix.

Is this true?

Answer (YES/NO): NO